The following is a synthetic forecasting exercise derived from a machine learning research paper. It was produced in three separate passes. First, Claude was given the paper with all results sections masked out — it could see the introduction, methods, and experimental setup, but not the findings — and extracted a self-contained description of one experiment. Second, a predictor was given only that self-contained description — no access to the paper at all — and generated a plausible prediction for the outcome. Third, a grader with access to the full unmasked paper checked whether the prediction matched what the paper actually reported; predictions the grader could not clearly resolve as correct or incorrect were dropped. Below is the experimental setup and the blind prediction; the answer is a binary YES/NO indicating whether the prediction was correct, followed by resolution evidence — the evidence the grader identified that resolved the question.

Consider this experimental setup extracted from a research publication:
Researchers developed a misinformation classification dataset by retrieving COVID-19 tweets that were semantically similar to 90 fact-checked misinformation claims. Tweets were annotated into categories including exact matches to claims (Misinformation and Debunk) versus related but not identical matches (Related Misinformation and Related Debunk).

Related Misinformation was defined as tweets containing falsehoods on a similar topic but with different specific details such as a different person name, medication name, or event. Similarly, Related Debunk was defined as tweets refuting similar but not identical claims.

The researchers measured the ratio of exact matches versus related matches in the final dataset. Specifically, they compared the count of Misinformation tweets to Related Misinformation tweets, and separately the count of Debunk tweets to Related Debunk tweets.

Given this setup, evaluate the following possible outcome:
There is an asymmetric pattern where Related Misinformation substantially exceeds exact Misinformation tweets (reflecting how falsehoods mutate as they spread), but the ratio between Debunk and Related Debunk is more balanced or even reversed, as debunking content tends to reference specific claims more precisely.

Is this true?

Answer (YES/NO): NO